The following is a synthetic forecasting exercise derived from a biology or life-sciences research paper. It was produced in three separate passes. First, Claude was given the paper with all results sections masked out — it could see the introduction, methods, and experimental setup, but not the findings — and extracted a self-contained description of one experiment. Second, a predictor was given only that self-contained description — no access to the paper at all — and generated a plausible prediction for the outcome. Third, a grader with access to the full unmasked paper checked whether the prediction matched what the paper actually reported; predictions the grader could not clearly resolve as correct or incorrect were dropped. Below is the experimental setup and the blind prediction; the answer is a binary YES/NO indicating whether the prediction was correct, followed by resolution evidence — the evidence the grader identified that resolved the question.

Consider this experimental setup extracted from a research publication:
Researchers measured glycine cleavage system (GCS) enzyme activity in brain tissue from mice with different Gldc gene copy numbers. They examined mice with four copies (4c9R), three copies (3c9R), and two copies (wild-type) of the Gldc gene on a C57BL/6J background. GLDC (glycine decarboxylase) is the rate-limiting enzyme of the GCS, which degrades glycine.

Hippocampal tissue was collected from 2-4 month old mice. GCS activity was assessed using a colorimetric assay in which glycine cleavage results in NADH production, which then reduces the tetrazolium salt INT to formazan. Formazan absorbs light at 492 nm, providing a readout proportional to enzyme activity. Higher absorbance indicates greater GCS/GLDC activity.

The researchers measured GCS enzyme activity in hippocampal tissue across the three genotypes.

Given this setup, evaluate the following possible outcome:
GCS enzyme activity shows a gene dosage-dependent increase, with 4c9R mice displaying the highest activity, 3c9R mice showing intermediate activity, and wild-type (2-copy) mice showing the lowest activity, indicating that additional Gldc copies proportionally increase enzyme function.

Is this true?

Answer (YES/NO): NO